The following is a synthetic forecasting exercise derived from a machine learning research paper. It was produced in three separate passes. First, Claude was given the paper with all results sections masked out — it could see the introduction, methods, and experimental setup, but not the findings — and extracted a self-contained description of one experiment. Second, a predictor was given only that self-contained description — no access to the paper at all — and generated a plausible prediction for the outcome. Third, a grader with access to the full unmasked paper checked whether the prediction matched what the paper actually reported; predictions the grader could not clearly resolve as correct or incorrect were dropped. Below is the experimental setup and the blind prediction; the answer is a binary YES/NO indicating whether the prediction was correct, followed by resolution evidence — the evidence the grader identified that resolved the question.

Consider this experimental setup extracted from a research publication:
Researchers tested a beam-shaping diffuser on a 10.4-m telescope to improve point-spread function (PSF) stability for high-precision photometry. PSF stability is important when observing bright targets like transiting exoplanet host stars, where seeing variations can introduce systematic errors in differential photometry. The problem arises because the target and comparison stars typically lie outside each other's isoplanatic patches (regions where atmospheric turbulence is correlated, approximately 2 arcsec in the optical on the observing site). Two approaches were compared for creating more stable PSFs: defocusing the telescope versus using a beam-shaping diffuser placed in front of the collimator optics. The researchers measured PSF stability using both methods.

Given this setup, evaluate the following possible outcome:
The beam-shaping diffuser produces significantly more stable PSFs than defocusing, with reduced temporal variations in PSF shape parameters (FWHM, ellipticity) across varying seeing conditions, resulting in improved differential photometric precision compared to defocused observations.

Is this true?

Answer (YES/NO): YES